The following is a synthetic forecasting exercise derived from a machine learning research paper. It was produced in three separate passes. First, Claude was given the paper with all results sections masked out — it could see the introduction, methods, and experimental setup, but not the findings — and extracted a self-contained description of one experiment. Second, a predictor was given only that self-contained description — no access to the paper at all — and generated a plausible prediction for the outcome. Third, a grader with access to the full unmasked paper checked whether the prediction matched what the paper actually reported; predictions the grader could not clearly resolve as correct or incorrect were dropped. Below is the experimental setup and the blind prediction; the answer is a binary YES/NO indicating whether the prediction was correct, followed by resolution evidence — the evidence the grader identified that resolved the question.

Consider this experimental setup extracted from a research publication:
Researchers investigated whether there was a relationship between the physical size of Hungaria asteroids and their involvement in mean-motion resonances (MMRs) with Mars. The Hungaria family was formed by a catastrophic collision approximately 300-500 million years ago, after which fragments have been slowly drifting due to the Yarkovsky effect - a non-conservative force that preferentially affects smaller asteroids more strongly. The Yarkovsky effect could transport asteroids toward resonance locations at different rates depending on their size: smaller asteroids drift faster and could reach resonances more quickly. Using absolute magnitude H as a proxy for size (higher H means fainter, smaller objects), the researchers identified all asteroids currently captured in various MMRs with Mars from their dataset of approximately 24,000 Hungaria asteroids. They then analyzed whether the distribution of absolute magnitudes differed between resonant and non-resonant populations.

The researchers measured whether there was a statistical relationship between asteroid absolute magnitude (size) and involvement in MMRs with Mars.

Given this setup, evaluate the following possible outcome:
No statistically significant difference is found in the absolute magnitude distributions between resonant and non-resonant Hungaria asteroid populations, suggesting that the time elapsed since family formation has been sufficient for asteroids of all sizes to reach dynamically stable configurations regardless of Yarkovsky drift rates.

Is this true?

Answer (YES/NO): NO